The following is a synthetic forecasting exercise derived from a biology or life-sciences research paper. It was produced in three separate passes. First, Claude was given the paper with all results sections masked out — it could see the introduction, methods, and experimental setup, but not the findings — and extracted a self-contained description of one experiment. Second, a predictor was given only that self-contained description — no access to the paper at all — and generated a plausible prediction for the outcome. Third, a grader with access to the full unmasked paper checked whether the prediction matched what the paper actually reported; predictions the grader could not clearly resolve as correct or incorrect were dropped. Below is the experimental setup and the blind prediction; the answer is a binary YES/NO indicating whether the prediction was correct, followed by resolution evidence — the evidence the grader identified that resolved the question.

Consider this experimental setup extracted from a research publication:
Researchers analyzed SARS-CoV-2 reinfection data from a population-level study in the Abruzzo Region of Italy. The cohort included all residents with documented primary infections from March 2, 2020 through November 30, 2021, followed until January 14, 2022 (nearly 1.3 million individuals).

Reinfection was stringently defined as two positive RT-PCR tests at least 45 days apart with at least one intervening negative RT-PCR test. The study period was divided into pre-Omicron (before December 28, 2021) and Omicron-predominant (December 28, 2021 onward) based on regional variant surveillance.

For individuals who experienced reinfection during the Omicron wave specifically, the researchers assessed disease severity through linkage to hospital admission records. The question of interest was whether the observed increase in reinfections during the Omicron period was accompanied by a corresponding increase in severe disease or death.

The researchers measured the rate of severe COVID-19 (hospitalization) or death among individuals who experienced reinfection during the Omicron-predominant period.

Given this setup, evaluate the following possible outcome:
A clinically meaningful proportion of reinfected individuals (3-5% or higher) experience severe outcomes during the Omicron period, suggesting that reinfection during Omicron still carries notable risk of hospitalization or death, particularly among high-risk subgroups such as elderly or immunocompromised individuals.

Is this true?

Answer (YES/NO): NO